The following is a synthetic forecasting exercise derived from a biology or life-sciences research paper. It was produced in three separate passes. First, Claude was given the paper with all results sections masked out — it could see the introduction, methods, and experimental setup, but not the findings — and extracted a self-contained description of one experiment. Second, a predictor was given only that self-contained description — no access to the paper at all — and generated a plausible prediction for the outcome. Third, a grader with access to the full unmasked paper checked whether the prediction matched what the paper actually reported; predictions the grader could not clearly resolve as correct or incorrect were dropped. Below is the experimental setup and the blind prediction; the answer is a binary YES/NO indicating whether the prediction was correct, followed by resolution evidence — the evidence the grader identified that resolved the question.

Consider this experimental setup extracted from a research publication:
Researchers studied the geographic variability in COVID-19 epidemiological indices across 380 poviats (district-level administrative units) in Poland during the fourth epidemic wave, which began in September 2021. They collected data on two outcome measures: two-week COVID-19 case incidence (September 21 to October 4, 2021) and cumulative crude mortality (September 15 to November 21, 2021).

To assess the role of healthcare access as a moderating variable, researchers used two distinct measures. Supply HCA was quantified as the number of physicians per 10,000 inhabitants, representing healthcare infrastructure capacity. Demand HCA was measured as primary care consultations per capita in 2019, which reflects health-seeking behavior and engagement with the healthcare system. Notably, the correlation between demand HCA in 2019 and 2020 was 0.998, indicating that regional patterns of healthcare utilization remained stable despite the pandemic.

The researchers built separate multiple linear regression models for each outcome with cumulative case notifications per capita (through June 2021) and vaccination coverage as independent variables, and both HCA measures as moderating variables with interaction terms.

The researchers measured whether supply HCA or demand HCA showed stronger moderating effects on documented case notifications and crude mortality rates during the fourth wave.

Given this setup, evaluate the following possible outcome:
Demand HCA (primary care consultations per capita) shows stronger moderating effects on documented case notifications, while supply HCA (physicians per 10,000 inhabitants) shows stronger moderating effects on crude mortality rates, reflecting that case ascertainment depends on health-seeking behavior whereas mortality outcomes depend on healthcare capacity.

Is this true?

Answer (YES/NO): NO